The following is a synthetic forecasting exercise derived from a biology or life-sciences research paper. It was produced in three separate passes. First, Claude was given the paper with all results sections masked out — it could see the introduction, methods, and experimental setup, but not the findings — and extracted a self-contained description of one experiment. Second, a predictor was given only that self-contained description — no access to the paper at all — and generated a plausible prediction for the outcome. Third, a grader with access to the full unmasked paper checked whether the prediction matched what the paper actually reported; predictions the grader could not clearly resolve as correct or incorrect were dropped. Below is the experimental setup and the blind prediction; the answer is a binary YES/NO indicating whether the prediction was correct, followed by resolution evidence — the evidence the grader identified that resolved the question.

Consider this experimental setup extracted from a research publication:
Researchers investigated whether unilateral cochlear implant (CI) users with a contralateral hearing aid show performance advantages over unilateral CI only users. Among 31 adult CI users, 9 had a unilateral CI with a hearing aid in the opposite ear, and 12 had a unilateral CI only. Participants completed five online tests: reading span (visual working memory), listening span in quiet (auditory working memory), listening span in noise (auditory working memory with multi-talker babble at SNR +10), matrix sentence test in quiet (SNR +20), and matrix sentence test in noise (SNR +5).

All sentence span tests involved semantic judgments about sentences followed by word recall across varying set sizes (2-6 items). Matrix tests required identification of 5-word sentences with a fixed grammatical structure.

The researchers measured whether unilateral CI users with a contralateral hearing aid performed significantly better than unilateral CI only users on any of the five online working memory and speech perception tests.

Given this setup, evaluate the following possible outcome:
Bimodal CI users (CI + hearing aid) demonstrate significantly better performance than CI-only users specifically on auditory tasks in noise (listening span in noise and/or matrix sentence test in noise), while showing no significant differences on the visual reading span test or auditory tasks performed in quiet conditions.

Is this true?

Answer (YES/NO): NO